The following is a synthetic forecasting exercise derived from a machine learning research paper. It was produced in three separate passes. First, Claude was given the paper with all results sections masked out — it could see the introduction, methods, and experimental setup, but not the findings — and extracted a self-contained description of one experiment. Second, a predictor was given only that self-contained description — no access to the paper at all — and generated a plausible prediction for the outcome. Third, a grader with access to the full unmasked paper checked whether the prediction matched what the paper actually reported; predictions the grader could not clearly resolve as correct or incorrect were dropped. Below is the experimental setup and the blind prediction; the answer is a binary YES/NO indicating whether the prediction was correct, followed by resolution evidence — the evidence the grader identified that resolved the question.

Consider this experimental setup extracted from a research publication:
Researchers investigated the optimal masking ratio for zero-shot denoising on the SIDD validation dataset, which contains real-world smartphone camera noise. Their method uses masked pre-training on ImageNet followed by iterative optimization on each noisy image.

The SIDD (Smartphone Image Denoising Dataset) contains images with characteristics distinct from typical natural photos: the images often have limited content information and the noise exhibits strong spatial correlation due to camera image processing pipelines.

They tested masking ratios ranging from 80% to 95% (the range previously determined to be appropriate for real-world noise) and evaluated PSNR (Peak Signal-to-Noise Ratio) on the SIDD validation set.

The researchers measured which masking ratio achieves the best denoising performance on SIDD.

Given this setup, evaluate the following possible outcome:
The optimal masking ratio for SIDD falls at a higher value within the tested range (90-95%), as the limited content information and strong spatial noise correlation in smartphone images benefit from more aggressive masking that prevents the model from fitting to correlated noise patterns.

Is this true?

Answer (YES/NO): YES